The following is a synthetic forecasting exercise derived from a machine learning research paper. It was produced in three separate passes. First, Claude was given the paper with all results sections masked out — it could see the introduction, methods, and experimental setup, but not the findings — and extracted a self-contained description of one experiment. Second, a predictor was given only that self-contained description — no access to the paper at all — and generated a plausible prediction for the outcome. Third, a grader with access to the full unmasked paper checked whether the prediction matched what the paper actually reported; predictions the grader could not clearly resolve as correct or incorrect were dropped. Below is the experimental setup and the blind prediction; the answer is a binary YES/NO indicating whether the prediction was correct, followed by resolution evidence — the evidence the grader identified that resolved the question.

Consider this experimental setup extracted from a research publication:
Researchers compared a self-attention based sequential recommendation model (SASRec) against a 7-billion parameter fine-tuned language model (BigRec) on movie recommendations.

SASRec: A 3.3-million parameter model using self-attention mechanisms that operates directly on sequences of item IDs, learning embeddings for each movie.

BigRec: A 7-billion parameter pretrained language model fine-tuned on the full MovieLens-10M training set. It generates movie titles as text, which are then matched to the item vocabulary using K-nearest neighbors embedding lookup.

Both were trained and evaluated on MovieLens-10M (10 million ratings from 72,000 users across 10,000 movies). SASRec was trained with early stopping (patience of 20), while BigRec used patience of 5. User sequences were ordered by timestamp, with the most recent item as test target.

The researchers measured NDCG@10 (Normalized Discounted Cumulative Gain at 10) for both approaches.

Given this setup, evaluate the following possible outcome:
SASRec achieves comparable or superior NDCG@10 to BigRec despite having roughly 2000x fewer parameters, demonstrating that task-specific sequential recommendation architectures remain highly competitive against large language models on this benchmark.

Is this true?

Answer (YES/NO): YES